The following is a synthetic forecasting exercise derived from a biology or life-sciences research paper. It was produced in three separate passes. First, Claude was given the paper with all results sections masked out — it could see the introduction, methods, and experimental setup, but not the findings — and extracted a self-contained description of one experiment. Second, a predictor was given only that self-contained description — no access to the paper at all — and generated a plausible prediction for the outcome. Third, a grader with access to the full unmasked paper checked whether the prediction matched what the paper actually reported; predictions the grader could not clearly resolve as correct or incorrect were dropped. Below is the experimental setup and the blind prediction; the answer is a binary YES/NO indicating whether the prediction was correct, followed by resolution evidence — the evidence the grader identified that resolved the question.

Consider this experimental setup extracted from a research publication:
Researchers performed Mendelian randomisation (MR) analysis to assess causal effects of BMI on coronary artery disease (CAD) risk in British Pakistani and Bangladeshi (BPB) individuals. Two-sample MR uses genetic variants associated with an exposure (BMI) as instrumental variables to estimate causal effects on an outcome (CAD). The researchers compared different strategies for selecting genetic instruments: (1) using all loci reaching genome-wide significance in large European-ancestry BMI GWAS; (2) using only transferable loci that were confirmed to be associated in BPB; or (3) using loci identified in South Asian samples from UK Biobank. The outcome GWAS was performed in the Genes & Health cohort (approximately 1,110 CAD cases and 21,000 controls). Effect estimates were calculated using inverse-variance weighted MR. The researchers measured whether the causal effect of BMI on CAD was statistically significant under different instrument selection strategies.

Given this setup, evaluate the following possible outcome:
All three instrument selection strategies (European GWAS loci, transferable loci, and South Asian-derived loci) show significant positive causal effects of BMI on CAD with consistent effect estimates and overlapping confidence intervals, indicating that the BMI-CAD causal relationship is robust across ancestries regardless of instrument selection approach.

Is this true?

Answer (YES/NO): NO